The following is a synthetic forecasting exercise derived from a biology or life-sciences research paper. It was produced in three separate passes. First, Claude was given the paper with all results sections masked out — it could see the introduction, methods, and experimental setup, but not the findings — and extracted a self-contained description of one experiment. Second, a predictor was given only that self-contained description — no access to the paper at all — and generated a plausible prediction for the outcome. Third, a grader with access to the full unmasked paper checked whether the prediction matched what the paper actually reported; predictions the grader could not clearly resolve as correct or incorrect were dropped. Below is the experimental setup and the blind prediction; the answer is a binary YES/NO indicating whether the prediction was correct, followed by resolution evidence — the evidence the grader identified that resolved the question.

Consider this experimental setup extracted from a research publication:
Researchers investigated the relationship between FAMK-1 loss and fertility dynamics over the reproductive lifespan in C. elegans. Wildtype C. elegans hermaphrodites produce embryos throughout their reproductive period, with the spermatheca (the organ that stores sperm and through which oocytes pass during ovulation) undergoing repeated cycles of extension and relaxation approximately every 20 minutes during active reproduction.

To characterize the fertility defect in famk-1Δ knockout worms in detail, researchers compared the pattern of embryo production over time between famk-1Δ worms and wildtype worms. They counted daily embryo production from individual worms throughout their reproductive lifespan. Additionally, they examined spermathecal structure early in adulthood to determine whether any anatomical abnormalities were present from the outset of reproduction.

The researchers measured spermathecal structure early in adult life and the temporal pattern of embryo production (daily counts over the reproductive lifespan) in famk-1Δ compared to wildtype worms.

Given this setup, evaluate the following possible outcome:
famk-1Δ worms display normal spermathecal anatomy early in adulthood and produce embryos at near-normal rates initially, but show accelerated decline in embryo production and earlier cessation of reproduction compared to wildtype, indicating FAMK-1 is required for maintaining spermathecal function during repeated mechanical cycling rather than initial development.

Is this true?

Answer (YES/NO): YES